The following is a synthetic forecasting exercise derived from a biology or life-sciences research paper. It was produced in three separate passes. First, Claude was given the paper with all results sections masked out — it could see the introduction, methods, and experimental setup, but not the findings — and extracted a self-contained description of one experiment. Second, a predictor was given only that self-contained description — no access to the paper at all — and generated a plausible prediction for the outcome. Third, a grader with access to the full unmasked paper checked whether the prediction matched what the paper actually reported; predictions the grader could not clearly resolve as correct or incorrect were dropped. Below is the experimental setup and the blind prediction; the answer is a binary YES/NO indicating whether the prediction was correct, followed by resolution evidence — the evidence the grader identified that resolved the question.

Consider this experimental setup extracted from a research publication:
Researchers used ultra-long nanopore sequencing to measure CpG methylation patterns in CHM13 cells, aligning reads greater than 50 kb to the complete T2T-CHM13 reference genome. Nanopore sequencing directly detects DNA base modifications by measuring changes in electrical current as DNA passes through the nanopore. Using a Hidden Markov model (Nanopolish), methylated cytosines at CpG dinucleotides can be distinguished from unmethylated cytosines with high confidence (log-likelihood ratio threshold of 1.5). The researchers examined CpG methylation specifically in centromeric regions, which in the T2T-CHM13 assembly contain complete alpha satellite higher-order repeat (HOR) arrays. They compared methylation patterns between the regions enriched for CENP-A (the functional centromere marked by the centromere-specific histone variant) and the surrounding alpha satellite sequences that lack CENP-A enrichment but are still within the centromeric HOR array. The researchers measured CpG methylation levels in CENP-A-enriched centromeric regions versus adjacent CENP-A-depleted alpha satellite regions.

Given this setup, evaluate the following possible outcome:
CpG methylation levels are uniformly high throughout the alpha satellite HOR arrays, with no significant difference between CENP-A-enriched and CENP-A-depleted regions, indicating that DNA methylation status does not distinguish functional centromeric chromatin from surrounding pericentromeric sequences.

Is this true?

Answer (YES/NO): NO